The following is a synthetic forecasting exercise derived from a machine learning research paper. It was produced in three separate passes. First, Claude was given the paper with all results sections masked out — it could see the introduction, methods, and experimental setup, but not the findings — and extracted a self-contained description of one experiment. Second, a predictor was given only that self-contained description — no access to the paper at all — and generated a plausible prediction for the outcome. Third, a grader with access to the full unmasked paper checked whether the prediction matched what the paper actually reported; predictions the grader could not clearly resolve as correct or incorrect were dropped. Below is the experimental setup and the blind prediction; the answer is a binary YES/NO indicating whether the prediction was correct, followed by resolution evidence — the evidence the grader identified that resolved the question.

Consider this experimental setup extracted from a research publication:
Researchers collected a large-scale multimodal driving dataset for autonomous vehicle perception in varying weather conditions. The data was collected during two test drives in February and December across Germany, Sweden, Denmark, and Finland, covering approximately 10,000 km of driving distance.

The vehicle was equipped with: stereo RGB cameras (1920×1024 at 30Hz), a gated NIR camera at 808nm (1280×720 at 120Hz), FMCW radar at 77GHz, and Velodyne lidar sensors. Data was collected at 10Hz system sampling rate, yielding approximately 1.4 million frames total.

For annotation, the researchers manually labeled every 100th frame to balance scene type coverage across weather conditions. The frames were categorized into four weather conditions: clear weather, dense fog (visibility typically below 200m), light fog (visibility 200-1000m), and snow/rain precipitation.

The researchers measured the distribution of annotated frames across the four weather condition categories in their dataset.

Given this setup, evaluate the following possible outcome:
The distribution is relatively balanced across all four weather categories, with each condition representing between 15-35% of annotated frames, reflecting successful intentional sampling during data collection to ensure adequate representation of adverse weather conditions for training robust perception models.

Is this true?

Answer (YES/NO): NO